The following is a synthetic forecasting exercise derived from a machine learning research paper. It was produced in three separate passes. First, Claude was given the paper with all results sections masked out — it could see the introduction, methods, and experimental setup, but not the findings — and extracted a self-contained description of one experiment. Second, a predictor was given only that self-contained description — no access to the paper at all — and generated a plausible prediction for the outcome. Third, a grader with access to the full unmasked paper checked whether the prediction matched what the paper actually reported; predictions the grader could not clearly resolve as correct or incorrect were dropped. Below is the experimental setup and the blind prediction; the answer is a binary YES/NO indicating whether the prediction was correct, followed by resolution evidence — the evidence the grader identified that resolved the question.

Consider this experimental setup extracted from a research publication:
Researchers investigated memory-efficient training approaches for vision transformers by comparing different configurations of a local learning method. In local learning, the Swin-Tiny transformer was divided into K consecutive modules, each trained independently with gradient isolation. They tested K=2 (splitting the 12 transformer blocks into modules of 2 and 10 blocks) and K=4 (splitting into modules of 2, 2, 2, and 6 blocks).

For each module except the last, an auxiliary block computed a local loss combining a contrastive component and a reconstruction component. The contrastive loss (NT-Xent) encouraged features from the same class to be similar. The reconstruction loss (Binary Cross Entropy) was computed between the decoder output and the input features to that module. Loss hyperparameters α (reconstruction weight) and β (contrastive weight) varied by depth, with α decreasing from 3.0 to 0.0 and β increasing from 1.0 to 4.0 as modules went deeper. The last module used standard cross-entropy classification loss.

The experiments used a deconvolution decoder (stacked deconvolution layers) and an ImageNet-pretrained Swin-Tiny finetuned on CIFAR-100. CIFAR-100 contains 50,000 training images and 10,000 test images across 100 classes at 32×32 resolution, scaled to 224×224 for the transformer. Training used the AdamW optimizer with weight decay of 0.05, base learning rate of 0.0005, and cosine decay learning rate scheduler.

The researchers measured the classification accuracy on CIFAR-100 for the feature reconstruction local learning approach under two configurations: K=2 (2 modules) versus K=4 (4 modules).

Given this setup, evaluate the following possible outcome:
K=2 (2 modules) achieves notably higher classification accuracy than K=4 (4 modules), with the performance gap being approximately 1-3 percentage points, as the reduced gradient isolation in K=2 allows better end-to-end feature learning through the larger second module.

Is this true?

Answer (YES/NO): NO